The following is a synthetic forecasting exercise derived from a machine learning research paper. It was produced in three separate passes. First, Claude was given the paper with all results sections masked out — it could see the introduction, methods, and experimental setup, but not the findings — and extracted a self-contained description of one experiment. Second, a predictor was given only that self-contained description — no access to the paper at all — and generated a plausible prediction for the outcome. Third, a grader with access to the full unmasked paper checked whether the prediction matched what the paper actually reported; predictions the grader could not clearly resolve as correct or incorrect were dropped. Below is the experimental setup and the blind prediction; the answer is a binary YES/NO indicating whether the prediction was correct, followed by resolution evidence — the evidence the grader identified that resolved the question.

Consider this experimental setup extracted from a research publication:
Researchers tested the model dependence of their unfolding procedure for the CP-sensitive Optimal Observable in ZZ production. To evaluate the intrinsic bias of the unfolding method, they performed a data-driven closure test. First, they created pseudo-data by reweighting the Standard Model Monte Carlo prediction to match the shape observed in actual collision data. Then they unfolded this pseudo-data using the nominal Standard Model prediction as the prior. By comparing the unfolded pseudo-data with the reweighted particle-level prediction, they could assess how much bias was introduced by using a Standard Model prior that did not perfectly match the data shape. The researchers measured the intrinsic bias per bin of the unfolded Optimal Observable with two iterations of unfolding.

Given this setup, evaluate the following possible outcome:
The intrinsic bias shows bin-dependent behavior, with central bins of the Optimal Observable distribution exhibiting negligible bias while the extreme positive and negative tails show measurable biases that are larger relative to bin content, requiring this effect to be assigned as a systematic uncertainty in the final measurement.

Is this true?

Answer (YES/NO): NO